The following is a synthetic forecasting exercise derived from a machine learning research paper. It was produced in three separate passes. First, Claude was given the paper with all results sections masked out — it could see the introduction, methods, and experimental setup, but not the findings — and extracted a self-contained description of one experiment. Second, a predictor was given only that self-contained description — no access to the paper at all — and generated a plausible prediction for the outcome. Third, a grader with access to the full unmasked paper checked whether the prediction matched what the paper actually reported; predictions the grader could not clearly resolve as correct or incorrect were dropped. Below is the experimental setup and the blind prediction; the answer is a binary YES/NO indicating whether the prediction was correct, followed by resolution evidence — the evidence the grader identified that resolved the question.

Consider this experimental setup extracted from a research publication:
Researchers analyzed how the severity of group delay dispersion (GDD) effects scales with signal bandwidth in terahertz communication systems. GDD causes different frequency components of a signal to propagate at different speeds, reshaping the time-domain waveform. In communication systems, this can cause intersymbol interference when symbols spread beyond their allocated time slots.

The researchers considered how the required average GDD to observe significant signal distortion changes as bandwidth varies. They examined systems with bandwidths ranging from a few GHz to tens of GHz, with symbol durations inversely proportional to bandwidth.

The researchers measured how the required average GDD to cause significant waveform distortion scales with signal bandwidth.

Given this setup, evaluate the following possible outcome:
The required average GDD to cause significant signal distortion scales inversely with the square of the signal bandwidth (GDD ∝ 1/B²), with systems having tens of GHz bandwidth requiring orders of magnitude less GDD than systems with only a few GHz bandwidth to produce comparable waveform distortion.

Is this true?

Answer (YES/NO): YES